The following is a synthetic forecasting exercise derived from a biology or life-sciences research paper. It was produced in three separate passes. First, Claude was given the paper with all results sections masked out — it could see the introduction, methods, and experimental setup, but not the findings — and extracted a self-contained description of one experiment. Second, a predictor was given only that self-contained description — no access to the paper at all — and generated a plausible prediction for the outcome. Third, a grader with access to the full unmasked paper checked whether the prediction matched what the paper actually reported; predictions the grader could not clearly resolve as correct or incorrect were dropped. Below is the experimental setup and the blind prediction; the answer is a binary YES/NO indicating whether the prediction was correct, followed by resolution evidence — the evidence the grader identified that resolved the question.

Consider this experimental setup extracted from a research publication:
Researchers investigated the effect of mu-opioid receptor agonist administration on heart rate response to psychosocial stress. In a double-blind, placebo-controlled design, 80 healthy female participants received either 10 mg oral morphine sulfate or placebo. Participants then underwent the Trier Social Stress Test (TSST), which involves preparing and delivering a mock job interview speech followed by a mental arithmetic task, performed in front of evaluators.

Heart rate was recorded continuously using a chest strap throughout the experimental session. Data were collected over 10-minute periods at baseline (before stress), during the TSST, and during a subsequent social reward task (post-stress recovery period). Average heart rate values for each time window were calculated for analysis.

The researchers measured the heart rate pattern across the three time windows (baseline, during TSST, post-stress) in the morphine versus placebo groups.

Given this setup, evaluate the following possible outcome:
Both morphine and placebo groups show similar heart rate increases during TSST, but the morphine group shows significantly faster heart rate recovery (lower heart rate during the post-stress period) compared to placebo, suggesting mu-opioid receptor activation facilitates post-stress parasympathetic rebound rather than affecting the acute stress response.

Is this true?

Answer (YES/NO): NO